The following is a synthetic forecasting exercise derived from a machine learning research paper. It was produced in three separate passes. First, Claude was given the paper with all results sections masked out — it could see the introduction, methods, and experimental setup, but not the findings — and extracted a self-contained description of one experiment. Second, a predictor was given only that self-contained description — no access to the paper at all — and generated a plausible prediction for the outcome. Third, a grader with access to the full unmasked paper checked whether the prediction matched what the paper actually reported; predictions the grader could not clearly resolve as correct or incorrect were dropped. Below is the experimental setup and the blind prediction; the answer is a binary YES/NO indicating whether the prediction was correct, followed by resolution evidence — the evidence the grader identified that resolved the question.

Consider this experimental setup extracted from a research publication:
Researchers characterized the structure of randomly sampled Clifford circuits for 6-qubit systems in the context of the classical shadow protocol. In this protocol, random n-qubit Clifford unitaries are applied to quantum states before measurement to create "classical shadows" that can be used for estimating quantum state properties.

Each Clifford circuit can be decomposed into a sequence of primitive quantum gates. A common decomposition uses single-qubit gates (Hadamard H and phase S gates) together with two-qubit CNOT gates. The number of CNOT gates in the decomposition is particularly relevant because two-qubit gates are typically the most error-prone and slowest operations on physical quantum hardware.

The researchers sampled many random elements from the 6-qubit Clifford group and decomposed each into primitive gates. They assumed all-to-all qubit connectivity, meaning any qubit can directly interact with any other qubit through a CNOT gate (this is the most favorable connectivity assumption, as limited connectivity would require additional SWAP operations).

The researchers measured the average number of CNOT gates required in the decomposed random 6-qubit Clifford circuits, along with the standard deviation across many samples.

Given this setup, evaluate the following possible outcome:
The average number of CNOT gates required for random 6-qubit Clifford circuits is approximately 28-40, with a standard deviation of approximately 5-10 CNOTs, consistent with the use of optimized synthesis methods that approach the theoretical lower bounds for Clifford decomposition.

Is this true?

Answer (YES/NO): NO